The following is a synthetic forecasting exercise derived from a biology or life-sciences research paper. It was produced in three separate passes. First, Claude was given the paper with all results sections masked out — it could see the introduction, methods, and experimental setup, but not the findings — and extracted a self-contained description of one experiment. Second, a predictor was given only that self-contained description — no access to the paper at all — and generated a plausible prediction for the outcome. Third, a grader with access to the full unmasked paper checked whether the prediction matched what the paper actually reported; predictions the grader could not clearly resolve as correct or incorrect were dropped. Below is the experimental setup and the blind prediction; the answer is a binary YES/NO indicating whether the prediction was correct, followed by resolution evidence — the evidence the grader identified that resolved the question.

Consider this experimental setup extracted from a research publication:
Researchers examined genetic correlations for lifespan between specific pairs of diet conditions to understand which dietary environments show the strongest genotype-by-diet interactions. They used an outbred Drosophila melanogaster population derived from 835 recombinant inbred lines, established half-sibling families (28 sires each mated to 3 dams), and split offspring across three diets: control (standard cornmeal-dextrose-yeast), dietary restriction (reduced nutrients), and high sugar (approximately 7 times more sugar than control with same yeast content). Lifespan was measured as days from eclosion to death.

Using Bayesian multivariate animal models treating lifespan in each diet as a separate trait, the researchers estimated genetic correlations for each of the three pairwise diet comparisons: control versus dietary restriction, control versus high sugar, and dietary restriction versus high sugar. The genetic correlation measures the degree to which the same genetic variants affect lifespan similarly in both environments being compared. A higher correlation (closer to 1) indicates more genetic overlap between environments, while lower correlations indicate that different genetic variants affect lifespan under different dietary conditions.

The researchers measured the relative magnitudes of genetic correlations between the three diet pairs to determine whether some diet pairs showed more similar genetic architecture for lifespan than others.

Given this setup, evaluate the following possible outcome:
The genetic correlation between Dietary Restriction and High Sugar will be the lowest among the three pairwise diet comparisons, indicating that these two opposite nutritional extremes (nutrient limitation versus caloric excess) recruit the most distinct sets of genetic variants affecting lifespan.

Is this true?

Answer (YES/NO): NO